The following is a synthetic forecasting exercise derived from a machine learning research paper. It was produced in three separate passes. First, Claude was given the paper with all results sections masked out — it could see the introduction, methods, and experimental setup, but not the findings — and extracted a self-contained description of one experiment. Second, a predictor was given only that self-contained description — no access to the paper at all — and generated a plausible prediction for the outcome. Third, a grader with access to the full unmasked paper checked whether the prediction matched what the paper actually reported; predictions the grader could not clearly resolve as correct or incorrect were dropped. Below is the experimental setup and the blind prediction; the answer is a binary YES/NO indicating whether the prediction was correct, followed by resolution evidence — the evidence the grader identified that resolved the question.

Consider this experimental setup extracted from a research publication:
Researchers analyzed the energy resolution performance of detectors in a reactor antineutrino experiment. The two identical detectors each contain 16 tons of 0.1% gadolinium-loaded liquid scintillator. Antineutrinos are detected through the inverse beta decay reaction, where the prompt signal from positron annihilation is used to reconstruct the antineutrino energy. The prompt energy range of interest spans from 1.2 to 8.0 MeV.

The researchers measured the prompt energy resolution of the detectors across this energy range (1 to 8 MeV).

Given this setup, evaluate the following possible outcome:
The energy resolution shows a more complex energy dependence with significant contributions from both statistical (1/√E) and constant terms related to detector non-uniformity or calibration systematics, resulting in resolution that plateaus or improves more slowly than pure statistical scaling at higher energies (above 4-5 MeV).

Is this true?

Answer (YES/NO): NO